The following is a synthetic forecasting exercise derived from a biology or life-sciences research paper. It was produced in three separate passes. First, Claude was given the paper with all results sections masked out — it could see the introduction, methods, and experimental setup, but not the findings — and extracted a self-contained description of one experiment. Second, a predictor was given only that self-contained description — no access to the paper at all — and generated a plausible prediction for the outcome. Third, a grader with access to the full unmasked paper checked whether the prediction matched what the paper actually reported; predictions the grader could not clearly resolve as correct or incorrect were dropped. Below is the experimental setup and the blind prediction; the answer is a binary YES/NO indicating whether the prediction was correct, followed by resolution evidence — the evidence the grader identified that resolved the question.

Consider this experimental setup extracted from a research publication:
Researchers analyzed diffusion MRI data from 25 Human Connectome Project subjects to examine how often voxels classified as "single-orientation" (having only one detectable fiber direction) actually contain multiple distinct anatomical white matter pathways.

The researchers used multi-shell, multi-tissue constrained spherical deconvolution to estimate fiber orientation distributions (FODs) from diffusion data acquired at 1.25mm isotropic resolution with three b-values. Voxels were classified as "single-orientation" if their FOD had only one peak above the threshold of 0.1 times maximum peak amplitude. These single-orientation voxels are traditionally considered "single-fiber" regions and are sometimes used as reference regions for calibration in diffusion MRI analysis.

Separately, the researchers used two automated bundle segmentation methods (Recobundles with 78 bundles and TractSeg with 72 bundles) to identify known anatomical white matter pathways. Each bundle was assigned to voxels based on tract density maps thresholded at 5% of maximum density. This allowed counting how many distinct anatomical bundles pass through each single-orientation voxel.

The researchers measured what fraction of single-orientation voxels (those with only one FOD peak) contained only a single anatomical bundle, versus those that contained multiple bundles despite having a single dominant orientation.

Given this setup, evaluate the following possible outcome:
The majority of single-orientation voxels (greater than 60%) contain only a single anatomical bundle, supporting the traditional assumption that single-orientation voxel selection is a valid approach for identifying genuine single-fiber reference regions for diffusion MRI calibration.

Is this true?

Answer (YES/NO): NO